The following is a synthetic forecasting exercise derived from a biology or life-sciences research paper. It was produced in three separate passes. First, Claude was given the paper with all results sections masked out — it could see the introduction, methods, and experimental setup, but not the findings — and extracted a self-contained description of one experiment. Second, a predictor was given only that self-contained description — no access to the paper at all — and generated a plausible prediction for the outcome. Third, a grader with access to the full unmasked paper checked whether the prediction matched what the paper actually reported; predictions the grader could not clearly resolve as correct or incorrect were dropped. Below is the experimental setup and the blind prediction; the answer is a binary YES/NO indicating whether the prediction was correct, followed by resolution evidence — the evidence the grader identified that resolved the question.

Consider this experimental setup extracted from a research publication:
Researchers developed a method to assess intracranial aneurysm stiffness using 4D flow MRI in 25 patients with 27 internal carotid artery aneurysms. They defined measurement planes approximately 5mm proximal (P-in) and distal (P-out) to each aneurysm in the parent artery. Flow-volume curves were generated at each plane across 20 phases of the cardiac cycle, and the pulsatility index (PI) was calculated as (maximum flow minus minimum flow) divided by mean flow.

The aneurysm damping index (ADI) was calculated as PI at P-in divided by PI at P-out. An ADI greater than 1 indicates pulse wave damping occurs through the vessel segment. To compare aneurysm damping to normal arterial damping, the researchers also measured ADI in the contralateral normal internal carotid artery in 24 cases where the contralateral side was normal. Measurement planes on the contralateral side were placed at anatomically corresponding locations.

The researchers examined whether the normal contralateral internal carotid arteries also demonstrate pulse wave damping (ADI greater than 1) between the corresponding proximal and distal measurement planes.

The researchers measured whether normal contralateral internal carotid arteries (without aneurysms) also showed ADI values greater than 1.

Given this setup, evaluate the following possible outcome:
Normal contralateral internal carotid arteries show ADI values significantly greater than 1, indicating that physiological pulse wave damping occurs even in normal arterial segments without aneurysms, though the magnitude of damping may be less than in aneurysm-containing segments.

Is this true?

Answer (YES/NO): NO